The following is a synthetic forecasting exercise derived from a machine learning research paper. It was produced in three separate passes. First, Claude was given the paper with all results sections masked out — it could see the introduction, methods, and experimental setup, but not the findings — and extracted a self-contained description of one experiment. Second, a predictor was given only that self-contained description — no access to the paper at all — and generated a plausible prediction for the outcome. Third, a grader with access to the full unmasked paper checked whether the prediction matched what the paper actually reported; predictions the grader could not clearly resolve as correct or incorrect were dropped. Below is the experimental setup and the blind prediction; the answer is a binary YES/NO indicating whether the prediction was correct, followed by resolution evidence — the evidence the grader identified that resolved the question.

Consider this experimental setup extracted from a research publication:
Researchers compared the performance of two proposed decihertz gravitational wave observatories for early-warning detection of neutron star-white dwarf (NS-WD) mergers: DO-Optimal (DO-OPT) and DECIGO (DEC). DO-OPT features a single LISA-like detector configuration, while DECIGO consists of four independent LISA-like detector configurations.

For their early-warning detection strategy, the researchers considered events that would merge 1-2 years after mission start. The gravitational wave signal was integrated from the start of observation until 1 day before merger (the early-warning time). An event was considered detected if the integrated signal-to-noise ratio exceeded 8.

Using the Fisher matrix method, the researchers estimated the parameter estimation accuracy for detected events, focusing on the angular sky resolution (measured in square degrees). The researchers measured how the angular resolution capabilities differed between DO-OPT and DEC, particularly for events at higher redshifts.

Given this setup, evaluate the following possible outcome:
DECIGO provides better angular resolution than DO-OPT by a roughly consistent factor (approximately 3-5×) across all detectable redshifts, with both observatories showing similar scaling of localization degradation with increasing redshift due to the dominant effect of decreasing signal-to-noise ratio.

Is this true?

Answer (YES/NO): NO